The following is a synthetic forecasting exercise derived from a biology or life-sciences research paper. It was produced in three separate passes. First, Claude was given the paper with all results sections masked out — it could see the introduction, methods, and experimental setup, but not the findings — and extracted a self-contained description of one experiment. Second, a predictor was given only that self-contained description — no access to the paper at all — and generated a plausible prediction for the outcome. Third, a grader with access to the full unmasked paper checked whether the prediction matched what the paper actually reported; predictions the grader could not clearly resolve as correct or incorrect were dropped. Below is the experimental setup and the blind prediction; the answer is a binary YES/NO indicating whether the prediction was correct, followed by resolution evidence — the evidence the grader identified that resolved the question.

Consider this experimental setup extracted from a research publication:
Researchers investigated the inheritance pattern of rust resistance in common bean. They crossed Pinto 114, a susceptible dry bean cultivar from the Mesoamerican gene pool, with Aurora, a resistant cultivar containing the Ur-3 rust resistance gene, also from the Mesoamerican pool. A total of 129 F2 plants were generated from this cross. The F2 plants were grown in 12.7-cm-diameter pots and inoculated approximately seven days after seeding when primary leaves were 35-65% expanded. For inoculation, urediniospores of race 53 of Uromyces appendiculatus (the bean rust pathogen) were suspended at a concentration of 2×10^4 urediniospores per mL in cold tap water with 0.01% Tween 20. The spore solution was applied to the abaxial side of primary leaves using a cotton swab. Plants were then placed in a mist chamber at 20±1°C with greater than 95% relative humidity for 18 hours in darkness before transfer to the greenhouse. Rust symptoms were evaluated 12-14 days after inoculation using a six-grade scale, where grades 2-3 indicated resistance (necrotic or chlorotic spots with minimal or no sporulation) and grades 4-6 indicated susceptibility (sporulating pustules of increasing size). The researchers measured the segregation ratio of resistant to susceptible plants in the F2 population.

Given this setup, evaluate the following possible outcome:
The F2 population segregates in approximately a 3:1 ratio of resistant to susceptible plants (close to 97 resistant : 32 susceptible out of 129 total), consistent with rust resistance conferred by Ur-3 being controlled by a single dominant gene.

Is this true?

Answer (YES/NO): YES